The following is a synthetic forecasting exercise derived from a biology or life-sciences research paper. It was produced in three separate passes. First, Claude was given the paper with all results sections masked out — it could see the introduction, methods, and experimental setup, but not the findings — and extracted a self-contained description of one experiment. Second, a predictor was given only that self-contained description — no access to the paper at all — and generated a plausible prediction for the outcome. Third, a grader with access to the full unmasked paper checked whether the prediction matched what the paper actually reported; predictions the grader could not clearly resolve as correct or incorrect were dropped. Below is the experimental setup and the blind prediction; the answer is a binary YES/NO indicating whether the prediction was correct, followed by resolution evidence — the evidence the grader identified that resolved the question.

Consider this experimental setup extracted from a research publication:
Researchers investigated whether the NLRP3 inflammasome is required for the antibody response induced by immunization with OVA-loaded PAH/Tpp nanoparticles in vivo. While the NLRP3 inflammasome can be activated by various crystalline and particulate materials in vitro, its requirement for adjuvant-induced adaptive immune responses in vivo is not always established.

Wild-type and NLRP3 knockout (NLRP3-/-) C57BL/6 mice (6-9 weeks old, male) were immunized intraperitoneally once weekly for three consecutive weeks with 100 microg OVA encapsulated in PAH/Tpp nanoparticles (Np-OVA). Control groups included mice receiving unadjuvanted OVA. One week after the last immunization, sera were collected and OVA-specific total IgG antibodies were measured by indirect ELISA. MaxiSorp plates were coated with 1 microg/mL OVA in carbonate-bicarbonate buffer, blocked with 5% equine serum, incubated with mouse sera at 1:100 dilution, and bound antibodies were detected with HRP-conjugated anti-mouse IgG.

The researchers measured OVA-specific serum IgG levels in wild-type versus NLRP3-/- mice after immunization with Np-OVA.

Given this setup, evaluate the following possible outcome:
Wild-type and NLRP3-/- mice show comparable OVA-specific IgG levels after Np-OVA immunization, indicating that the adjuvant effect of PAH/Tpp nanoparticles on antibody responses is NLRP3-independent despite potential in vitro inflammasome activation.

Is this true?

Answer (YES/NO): NO